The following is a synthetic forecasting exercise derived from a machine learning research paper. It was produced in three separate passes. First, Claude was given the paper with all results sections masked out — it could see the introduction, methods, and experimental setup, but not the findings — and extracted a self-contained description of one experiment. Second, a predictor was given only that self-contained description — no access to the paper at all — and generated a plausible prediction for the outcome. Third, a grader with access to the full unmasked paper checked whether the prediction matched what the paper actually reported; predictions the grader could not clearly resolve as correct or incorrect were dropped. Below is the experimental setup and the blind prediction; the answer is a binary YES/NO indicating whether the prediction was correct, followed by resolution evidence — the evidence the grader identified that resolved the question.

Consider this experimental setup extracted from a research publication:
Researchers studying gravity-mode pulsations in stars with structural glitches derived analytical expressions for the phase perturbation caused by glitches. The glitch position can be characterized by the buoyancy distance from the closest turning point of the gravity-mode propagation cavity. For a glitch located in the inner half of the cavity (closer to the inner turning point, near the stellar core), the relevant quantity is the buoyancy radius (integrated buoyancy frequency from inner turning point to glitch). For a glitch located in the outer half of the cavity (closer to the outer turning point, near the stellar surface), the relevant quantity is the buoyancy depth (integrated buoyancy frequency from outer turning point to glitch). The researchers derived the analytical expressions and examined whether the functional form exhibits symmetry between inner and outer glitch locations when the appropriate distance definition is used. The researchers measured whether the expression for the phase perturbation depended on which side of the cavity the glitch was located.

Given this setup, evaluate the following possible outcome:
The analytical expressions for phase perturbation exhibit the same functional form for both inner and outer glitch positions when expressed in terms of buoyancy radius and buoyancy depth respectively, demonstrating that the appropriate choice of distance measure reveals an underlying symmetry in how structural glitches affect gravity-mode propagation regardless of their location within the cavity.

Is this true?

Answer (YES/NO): YES